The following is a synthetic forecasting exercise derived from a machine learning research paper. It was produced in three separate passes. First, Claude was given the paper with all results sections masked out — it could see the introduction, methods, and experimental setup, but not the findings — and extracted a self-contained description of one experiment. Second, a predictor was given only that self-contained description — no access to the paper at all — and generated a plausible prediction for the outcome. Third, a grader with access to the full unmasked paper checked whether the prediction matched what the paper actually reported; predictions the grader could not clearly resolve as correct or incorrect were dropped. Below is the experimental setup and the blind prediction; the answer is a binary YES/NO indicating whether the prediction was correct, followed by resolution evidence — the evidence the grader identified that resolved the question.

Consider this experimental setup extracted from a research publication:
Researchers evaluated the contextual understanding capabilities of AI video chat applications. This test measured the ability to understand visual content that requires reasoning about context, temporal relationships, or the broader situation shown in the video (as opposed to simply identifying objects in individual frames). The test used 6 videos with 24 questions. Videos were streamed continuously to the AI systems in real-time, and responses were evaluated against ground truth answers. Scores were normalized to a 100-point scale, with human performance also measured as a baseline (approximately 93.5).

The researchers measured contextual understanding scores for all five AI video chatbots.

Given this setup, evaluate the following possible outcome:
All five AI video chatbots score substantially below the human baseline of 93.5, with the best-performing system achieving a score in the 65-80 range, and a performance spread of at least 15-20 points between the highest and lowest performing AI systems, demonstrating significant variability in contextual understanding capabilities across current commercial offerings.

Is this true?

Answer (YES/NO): NO